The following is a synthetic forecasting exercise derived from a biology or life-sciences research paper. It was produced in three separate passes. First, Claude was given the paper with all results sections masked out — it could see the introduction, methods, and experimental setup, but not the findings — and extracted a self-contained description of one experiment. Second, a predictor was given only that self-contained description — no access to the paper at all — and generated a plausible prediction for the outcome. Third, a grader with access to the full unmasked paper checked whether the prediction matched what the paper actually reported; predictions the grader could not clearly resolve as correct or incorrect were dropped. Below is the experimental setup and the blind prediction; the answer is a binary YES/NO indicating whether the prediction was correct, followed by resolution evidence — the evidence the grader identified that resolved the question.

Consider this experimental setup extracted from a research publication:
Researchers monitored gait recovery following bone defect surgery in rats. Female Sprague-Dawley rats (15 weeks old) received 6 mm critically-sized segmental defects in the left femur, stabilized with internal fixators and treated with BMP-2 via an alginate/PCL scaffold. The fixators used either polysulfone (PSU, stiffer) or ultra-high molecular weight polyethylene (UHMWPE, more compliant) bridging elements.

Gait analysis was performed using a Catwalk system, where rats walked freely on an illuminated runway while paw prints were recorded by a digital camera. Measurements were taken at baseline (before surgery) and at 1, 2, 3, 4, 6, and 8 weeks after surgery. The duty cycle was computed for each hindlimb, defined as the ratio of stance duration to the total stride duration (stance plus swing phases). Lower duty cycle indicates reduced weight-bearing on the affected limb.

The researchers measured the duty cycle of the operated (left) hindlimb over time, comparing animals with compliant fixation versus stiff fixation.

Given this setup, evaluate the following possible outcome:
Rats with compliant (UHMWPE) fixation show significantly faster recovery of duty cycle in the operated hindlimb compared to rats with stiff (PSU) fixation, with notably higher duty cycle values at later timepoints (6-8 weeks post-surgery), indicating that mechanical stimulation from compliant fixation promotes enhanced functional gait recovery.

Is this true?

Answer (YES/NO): NO